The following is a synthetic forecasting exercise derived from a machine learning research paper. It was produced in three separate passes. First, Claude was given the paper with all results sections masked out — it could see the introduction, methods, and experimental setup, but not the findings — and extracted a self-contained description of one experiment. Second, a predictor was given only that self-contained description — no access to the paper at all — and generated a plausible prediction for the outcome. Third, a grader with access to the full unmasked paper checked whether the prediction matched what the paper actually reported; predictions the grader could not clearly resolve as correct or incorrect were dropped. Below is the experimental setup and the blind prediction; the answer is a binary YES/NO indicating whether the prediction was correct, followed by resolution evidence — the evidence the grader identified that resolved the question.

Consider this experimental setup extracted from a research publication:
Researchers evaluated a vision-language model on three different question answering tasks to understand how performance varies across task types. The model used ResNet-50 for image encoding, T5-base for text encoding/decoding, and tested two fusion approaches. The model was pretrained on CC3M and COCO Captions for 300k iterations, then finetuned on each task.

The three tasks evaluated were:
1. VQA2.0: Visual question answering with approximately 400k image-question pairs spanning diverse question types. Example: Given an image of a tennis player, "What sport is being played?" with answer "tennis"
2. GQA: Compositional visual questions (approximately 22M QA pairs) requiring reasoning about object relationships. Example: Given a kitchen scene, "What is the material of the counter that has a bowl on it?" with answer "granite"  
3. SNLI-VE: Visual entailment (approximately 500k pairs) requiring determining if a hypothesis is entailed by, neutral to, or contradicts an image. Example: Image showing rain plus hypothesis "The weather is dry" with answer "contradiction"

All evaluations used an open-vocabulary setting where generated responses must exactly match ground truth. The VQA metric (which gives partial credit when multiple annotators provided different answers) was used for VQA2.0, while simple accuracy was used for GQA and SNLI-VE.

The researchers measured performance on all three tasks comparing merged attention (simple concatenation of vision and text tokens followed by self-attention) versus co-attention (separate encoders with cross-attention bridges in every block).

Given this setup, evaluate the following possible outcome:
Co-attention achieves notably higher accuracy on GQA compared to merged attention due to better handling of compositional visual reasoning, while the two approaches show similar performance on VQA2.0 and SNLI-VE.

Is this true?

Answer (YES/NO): NO